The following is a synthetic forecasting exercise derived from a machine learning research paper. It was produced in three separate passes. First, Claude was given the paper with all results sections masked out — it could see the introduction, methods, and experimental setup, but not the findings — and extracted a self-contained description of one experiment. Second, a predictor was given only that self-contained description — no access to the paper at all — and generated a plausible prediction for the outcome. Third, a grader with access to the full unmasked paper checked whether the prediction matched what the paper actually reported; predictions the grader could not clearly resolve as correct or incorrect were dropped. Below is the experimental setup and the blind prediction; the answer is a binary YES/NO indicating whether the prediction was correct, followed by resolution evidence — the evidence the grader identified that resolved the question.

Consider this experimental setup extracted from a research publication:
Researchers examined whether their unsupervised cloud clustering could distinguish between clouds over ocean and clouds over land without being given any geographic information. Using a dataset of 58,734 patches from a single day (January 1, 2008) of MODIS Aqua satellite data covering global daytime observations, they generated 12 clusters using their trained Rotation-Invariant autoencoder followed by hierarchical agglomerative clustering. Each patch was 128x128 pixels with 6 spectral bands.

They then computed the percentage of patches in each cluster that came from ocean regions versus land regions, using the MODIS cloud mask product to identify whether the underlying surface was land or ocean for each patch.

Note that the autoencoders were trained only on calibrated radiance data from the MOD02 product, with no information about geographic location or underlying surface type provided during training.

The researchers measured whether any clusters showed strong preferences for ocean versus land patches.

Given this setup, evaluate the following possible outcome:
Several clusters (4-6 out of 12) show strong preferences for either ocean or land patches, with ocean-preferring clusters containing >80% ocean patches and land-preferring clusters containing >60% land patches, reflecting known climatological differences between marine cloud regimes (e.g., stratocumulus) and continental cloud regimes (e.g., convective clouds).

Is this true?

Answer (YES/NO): NO